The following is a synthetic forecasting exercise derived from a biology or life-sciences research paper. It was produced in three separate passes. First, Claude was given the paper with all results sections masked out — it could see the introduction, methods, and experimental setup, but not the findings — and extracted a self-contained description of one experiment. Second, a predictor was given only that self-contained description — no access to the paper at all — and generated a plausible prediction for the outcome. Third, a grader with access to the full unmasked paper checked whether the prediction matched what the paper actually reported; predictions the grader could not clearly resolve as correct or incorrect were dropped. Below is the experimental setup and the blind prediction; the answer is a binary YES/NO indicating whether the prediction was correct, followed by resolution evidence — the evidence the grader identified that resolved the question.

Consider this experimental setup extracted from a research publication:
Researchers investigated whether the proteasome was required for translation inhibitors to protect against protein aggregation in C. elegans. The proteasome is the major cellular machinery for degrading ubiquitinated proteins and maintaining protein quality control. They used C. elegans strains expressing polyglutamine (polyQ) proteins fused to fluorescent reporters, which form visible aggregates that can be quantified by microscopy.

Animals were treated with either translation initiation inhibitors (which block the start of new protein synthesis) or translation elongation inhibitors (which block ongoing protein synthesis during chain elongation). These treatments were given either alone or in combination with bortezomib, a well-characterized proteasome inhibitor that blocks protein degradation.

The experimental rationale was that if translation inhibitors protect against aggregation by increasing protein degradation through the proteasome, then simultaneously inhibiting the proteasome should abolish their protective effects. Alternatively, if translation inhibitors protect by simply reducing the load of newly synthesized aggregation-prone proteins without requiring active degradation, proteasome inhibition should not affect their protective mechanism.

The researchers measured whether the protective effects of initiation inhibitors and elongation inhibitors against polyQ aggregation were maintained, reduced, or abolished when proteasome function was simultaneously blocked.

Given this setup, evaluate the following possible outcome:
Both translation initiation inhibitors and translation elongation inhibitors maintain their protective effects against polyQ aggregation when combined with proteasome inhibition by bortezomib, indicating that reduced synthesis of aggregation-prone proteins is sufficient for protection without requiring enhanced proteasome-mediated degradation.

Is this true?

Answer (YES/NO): NO